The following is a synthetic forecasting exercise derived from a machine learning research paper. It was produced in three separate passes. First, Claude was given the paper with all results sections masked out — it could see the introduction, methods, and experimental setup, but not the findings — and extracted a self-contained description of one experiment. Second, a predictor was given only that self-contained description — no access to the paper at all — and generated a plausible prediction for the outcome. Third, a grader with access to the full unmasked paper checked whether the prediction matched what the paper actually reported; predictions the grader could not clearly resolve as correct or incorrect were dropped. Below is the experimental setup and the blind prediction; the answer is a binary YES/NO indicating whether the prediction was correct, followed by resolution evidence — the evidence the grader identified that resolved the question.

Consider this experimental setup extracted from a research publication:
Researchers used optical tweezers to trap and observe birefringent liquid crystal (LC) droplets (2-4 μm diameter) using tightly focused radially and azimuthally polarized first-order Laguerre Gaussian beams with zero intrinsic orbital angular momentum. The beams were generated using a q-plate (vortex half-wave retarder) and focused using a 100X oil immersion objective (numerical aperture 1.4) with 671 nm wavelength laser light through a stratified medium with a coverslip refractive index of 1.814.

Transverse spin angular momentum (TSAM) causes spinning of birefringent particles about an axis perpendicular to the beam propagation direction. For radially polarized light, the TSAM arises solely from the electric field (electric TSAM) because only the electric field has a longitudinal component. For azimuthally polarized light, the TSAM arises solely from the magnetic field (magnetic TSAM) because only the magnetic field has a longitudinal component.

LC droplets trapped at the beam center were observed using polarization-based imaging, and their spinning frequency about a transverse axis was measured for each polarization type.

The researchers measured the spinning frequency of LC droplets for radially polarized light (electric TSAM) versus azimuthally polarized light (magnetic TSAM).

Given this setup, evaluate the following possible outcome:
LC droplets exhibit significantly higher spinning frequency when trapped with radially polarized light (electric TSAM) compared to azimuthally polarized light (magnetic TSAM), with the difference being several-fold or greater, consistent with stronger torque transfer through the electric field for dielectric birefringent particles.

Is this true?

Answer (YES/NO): NO